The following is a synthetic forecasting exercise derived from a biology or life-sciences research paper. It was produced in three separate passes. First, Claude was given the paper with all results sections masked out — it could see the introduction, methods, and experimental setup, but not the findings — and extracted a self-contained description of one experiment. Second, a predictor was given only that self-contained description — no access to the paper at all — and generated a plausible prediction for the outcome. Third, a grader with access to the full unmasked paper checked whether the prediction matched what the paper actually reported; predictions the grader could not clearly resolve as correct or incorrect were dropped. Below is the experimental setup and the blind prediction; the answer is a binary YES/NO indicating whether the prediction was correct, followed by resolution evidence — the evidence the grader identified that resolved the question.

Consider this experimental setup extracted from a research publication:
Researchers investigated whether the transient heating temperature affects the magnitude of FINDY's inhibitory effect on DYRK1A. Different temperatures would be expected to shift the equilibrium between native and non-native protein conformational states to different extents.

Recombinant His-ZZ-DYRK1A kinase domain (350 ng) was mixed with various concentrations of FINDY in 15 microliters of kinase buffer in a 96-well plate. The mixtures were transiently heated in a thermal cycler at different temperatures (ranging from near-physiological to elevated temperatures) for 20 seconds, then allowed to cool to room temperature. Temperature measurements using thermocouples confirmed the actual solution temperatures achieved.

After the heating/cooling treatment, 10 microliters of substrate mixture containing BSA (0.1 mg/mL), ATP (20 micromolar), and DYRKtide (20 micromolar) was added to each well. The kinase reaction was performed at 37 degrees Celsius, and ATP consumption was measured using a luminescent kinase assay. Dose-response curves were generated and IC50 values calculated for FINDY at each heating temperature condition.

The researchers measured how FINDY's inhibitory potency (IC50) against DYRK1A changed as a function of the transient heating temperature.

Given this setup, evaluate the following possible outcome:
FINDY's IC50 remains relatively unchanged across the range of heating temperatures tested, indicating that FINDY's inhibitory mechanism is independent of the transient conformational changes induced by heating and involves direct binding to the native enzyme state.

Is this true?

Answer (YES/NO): NO